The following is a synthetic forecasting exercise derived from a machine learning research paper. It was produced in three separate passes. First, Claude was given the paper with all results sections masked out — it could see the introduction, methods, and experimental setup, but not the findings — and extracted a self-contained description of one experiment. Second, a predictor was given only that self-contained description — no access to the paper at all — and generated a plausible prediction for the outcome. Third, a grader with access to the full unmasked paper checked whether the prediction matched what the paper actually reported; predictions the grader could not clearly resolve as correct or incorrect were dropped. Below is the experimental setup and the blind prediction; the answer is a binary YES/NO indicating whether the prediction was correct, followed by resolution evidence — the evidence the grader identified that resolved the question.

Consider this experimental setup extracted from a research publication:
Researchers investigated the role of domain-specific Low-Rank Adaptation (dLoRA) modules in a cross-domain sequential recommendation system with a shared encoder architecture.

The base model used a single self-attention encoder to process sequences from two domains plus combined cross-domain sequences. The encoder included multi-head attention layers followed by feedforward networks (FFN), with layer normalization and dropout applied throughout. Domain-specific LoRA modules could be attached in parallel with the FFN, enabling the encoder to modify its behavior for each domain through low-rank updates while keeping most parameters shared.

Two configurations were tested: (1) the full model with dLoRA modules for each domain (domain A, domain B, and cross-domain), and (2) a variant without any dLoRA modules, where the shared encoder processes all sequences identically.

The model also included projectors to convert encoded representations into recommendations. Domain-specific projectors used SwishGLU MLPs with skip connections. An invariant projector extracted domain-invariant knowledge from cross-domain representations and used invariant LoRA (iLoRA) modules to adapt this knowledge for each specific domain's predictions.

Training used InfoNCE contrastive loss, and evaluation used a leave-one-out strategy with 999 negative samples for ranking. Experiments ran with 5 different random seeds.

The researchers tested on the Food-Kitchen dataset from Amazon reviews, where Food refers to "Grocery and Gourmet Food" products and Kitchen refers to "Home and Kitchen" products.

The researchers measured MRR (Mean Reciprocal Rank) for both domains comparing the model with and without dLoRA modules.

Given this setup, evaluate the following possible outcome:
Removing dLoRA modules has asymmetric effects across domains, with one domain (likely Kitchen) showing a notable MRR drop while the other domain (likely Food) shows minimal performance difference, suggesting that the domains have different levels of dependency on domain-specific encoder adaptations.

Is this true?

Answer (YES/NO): YES